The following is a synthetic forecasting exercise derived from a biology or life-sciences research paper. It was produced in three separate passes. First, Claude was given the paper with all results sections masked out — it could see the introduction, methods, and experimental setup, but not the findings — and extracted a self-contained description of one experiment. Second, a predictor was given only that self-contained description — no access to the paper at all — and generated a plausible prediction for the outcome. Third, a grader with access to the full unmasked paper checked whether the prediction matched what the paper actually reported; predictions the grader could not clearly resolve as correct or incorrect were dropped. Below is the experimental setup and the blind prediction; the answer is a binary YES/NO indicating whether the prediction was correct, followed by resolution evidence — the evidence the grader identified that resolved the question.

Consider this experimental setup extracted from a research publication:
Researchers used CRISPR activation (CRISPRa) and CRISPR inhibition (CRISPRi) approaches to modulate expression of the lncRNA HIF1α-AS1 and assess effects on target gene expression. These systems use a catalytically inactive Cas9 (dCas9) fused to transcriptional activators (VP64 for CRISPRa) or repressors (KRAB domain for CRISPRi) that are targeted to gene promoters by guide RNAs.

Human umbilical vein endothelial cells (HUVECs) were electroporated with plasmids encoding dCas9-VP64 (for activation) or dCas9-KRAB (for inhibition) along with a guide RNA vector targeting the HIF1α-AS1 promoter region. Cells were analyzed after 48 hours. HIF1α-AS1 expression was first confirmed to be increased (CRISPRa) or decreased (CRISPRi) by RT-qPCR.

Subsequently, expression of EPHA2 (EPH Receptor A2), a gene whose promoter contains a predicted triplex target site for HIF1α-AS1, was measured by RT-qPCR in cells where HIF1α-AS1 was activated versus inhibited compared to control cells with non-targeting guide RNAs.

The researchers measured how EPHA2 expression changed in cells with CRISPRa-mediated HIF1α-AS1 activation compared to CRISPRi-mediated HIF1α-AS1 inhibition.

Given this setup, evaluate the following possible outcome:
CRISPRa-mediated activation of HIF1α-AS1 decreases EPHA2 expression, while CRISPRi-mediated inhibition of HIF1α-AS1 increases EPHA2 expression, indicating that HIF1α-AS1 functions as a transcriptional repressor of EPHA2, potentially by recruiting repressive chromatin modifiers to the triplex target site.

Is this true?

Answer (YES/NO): YES